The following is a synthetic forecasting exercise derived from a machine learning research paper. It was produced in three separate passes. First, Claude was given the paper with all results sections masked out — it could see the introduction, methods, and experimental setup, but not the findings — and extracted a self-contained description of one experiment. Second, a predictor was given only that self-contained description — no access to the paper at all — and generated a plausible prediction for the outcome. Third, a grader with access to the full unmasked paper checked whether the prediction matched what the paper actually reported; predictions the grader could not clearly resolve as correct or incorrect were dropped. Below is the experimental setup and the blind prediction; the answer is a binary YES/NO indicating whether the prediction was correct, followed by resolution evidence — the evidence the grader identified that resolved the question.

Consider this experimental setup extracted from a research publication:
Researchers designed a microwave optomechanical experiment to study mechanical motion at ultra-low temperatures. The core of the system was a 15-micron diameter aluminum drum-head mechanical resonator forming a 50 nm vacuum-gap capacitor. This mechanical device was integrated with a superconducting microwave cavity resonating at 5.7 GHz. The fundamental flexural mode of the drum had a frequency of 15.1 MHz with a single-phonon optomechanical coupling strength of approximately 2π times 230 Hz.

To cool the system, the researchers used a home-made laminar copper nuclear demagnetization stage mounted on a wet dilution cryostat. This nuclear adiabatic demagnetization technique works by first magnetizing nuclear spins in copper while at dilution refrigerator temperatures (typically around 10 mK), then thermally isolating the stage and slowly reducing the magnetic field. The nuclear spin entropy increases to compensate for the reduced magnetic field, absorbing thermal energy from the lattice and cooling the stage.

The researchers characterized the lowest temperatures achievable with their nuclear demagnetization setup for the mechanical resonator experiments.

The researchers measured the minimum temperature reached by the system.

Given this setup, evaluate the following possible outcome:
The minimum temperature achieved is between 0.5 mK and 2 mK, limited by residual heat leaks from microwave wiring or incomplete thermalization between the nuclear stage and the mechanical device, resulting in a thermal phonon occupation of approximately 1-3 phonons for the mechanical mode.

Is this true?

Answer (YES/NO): NO